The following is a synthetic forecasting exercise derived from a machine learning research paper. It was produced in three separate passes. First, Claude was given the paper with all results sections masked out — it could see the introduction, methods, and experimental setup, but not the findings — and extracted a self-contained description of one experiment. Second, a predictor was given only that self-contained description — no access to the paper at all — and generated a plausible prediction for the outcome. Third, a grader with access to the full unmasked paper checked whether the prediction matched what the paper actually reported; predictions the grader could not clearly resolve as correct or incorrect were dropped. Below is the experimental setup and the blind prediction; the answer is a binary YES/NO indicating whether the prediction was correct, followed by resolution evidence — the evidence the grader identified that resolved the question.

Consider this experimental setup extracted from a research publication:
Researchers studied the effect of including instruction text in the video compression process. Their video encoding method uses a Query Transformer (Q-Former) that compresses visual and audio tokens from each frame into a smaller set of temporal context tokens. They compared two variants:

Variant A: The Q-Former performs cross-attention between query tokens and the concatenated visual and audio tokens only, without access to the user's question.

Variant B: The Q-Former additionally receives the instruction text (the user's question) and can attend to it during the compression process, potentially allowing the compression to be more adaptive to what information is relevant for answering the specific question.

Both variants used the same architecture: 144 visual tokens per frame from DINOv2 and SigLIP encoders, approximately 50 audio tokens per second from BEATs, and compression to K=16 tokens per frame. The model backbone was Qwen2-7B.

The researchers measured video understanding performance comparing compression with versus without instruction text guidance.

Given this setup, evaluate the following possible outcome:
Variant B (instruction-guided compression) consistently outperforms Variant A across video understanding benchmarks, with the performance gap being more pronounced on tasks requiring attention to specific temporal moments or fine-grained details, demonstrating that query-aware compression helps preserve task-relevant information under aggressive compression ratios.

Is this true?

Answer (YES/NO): NO